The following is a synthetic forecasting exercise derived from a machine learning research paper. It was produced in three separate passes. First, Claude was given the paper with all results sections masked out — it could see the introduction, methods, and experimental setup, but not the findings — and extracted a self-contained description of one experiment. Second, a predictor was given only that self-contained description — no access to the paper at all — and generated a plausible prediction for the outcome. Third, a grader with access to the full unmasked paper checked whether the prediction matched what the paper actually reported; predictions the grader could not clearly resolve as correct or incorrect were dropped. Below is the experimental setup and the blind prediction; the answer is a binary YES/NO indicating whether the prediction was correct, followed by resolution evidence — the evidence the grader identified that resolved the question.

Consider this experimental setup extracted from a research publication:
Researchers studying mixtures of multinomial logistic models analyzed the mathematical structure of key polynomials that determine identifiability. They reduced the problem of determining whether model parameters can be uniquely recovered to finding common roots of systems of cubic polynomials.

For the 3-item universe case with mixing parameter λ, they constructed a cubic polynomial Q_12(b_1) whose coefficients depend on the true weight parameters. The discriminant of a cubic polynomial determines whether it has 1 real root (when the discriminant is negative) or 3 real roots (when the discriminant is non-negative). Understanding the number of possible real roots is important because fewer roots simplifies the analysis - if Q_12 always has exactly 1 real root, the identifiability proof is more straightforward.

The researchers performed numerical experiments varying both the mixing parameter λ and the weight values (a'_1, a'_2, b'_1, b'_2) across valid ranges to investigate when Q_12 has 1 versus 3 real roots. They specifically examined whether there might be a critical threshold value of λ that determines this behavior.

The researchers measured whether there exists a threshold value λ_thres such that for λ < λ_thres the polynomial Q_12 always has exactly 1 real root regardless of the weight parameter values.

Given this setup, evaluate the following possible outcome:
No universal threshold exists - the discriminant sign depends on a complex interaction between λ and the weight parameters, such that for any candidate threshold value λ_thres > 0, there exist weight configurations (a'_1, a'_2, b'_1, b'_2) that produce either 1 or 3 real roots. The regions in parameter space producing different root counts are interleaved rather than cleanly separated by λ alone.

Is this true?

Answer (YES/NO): NO